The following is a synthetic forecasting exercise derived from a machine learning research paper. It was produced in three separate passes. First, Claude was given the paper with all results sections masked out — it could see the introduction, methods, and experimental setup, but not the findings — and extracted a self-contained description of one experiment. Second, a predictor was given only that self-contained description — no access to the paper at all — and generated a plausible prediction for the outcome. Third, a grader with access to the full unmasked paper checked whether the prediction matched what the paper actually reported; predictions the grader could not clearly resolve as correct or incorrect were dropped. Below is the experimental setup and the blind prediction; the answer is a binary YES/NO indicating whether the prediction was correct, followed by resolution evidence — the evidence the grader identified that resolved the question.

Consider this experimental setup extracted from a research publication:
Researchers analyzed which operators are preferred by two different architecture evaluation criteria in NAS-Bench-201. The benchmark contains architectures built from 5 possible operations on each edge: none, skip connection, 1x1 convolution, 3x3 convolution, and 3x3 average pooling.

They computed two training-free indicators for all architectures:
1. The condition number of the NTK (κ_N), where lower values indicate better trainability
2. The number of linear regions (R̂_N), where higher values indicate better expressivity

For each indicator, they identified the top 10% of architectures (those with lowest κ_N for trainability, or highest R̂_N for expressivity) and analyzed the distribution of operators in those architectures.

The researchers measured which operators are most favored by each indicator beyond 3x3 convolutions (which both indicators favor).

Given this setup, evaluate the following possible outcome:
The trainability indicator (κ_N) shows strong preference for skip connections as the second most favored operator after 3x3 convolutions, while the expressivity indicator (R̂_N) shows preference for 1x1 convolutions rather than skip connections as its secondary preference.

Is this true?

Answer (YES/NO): YES